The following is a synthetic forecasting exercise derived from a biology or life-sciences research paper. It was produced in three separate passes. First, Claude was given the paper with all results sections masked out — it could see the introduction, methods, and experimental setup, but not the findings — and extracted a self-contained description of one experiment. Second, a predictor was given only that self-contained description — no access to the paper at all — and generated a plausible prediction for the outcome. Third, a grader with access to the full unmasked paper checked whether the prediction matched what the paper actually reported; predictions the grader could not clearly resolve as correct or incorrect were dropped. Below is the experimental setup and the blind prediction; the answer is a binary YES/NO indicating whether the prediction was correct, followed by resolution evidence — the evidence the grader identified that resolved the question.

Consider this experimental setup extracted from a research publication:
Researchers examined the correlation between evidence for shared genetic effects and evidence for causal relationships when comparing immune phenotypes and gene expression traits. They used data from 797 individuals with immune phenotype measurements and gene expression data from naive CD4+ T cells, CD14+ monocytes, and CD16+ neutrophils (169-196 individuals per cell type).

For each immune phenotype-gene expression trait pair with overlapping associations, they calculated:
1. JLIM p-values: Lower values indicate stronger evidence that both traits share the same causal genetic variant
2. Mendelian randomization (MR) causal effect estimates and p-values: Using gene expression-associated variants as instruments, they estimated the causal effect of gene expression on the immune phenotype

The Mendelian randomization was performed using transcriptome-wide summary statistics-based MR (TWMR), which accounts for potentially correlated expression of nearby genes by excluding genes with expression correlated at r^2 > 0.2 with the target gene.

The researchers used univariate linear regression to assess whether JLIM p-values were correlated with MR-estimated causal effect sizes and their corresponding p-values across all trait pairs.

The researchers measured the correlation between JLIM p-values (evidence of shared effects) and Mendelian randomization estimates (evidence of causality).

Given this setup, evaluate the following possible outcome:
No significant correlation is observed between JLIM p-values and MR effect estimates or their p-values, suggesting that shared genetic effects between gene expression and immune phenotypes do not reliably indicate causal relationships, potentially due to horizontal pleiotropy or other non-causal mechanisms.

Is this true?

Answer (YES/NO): NO